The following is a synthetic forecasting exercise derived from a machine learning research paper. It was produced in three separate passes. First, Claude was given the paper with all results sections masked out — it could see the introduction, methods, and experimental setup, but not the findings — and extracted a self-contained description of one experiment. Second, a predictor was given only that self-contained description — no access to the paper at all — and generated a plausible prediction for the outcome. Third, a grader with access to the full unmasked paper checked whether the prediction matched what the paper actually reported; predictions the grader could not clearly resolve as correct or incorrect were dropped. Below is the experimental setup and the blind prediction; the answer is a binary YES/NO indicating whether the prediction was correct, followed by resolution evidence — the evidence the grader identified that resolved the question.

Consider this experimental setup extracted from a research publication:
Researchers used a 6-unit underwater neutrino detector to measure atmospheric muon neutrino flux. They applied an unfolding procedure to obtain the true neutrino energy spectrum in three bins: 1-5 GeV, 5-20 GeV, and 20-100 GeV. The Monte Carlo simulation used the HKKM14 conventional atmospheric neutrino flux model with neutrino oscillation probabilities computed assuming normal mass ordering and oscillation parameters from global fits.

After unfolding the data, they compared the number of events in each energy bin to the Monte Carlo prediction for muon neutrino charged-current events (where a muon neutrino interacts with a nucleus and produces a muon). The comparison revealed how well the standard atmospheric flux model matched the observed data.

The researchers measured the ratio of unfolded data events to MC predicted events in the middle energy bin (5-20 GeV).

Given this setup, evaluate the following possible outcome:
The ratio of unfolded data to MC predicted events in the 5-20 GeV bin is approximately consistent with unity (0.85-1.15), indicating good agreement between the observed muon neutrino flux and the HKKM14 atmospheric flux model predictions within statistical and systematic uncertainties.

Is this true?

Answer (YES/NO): NO